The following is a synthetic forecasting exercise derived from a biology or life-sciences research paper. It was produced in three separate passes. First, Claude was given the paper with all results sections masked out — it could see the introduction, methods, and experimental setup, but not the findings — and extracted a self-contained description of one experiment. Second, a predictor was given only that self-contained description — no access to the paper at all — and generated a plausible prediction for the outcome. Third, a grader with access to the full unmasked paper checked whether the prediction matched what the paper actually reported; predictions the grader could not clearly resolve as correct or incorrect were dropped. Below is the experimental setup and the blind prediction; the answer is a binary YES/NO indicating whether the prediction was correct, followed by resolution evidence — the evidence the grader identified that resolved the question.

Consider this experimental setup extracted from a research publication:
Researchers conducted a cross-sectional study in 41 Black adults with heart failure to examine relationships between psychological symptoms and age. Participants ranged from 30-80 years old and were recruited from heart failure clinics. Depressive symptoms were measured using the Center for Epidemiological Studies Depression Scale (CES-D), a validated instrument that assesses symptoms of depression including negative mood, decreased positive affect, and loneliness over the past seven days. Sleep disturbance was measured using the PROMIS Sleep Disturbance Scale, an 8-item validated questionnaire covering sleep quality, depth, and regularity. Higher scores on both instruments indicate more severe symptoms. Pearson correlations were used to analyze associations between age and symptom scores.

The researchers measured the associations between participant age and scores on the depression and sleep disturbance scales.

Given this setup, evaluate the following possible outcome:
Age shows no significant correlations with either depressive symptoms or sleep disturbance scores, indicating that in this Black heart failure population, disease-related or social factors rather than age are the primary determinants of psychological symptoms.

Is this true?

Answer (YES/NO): NO